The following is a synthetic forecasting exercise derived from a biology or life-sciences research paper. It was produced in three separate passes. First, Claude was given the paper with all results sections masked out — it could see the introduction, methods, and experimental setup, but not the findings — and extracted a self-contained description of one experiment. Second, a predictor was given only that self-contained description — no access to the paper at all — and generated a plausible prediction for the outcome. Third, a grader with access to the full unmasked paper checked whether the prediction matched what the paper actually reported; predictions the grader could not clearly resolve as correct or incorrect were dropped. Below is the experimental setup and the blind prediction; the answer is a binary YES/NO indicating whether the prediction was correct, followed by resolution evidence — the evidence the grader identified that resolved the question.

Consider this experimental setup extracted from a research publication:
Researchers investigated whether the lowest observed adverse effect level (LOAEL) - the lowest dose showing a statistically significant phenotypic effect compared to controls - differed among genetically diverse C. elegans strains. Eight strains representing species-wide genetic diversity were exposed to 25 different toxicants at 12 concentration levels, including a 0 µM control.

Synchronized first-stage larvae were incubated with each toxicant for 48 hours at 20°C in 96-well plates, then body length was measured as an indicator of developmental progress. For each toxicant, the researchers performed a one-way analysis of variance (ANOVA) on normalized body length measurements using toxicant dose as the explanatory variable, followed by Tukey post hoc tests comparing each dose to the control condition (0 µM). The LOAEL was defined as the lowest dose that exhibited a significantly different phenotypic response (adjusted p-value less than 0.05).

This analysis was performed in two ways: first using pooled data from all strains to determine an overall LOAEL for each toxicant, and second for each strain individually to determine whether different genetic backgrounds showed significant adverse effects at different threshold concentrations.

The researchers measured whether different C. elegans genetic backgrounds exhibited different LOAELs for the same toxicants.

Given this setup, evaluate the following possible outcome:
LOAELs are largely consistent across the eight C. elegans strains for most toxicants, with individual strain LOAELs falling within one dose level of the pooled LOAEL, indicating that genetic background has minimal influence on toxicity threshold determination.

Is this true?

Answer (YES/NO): NO